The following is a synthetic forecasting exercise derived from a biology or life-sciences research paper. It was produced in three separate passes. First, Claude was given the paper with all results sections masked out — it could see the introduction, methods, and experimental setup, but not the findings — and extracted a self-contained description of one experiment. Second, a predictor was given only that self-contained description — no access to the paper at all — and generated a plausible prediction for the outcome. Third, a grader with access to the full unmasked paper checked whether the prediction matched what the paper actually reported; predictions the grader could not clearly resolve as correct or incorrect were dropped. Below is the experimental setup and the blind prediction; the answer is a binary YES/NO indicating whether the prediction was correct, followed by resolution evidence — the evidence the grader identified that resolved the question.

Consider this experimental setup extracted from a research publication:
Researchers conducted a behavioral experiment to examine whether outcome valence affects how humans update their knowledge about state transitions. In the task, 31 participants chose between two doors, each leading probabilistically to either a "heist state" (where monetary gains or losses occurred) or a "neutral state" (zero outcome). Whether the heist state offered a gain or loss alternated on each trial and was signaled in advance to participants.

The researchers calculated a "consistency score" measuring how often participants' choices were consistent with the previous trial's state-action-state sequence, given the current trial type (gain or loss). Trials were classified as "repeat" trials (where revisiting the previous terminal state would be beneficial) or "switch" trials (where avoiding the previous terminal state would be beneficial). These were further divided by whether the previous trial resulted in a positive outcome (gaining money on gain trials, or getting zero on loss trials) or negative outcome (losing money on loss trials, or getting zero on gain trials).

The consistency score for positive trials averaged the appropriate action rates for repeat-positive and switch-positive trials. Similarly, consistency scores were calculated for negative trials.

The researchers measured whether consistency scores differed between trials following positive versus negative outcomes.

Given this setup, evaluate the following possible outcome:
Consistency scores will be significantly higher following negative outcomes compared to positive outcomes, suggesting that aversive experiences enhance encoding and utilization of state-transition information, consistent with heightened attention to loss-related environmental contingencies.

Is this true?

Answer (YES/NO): NO